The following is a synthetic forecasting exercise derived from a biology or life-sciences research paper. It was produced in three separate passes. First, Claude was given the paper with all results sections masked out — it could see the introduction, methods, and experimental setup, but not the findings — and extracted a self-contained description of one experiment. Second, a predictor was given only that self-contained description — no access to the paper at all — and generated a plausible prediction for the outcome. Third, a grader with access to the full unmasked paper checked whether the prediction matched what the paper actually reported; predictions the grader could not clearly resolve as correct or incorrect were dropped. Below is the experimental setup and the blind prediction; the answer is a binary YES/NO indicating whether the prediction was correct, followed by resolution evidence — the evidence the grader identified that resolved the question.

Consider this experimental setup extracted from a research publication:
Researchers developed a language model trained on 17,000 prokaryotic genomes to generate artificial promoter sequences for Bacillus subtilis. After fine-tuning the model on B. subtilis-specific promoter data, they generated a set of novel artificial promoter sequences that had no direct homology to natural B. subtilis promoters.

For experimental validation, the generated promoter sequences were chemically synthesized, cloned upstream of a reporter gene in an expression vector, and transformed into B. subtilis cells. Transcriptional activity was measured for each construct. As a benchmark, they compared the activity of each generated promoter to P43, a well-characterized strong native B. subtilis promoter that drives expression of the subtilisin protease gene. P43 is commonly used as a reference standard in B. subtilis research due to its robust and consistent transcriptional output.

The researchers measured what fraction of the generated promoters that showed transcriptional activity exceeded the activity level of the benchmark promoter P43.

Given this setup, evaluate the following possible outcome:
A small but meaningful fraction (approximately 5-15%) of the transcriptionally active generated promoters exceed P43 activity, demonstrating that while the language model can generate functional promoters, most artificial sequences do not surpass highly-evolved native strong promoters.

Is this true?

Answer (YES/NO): NO